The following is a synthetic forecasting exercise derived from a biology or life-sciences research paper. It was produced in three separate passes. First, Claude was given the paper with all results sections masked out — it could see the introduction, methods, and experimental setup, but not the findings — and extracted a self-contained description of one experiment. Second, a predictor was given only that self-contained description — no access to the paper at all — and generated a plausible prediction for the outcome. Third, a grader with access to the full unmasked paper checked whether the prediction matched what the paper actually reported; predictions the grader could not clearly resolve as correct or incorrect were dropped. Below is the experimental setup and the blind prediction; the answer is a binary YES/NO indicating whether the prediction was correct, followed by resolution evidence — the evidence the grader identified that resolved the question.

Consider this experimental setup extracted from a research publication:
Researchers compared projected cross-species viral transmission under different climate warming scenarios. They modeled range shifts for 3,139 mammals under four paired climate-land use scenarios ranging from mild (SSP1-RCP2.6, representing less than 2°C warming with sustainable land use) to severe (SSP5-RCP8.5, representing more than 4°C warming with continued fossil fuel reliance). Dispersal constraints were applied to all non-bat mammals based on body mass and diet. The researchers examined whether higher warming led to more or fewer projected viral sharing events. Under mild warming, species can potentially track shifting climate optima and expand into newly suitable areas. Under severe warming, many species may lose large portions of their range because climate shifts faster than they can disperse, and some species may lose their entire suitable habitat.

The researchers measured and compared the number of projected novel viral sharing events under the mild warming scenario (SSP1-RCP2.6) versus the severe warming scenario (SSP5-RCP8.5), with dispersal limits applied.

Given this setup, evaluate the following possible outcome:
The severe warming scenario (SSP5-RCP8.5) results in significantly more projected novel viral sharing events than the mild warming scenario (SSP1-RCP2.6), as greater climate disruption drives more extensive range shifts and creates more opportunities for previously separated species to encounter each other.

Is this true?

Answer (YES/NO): NO